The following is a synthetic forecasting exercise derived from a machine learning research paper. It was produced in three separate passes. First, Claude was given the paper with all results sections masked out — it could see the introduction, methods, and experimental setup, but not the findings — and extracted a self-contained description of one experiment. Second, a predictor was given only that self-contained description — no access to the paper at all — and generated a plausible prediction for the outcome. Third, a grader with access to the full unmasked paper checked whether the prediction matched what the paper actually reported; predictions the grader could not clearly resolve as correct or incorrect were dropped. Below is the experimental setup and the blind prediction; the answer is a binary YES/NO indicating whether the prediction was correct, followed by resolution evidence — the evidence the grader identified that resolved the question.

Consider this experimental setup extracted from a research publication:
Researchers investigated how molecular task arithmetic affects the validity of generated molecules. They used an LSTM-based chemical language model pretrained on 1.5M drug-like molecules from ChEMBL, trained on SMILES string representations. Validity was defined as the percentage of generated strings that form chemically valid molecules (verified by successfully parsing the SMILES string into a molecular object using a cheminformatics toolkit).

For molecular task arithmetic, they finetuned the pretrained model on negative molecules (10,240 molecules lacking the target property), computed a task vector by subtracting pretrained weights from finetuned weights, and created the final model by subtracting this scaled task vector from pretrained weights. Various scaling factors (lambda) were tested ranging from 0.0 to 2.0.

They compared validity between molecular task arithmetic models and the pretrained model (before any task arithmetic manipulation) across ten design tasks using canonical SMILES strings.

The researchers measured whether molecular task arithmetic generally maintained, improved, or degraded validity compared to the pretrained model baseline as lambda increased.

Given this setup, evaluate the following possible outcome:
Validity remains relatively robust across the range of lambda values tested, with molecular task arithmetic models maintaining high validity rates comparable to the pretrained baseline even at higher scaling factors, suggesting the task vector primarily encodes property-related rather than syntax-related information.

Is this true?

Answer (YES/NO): NO